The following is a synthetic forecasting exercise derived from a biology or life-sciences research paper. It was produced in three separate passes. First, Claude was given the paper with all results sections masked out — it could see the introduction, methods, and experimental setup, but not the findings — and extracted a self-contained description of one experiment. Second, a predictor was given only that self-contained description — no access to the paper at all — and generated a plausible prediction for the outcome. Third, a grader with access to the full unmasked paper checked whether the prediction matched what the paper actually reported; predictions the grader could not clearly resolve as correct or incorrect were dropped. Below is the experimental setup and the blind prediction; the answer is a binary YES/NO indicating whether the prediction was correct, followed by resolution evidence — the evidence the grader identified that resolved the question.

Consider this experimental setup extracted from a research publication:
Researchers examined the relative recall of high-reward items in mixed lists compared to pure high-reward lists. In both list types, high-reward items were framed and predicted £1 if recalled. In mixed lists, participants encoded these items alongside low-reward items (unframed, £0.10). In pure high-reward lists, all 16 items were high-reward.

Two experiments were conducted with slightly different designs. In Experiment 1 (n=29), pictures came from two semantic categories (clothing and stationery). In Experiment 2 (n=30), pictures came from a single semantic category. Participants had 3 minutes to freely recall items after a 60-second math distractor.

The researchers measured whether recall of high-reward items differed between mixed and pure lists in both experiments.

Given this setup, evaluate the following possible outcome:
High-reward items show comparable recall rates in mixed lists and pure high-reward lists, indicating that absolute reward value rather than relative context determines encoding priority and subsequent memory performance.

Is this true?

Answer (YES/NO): NO